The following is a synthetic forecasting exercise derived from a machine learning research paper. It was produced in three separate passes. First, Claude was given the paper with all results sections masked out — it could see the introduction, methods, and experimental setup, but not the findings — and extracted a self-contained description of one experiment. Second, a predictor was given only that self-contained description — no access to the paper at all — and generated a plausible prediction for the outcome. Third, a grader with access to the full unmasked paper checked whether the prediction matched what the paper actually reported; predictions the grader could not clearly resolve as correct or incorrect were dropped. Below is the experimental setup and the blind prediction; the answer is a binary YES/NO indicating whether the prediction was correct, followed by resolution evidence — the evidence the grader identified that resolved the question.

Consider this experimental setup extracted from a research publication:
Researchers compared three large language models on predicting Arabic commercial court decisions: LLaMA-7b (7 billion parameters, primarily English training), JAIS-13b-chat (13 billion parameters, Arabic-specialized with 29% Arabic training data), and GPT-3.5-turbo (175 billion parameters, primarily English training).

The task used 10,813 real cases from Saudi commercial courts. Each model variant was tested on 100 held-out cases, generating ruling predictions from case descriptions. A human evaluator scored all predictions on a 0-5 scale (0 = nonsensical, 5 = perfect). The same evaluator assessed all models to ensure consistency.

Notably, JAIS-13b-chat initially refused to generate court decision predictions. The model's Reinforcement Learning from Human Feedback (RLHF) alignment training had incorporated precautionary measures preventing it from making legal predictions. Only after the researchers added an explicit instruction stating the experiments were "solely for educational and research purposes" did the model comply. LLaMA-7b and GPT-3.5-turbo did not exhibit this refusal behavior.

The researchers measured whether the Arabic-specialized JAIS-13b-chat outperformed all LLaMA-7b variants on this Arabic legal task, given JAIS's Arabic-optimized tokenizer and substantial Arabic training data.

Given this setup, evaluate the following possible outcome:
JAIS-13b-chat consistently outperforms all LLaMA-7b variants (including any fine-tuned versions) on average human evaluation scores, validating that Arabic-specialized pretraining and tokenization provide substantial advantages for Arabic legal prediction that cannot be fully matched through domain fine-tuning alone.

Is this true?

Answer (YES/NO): YES